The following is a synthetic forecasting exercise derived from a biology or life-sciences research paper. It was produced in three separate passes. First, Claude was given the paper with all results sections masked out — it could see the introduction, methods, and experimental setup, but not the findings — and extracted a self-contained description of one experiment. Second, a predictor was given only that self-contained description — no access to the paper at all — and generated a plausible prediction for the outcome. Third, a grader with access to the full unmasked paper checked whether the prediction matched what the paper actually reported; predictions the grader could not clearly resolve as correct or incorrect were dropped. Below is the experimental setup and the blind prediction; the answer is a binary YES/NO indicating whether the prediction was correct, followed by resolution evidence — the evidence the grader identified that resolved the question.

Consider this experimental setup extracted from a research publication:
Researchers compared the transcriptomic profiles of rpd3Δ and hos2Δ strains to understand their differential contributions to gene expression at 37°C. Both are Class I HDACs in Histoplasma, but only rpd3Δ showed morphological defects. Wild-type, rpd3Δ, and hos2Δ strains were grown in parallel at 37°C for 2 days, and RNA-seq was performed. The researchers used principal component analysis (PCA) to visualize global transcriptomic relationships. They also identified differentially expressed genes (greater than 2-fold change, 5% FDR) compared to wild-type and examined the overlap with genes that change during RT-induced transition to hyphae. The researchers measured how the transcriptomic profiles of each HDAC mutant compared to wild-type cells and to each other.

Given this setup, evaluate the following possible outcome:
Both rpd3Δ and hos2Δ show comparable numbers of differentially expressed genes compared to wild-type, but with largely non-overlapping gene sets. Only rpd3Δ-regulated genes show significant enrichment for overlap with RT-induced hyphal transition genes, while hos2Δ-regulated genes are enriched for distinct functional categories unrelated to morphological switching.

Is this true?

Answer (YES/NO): NO